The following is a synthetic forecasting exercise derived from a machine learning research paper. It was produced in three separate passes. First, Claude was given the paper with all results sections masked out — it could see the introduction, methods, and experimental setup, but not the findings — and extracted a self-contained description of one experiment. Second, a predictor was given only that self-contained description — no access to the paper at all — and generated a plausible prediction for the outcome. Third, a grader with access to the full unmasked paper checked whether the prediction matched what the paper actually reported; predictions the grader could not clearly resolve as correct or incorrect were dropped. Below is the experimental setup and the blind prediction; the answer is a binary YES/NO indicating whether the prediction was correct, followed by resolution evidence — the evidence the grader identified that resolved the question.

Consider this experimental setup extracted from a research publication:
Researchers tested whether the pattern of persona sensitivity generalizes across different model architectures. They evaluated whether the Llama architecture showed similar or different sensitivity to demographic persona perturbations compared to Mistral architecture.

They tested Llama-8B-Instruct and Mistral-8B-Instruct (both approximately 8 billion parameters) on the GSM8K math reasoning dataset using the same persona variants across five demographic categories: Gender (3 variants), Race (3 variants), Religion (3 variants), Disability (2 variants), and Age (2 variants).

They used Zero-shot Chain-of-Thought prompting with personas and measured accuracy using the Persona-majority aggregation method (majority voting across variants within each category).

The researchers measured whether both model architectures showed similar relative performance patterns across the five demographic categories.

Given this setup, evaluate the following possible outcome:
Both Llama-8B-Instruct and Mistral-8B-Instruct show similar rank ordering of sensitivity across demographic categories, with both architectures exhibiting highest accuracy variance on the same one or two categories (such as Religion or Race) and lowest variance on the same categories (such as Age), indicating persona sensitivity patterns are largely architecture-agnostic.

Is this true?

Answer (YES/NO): NO